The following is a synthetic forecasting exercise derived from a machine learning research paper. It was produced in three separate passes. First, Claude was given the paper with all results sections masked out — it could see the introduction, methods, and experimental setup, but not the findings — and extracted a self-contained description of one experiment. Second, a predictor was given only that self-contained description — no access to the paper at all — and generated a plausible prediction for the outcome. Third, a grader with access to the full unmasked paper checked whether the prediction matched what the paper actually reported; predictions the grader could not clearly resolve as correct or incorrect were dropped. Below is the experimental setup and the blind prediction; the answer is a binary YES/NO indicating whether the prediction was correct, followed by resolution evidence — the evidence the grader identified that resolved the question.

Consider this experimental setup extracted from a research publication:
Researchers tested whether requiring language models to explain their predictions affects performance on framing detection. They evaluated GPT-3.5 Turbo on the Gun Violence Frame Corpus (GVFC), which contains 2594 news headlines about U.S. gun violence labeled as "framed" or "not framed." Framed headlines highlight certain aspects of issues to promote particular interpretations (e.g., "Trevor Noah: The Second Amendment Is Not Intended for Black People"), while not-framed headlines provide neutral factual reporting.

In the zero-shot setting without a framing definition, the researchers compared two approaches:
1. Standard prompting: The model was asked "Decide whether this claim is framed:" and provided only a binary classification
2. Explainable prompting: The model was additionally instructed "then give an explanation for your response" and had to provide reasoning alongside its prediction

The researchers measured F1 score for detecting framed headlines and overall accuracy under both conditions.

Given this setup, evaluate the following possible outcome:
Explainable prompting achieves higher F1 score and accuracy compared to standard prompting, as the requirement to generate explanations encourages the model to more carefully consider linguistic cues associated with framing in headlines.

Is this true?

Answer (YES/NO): YES